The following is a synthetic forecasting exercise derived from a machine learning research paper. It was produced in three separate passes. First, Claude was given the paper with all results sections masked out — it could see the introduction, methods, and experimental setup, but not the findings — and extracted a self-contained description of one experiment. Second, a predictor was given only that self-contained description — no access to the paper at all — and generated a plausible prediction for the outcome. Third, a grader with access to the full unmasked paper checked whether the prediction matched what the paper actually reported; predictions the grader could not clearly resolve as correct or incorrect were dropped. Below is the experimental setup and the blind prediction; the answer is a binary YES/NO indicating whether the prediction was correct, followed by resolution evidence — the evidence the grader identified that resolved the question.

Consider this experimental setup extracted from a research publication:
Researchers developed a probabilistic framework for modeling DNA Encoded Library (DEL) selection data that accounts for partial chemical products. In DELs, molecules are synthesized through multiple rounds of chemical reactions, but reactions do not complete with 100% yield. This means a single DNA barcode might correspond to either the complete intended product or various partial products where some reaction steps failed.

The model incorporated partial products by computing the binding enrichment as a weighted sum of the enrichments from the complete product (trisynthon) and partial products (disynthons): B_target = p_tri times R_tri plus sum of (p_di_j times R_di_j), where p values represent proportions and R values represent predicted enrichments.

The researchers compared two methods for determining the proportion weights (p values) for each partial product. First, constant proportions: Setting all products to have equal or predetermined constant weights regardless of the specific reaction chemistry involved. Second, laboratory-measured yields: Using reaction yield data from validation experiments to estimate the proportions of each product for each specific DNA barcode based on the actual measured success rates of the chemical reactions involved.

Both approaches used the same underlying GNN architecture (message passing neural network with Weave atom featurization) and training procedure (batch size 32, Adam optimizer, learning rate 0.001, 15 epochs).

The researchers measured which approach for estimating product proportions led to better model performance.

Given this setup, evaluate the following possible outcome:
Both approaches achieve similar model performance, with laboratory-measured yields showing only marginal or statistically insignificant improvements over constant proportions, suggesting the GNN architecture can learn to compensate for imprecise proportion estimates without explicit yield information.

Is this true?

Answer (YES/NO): NO